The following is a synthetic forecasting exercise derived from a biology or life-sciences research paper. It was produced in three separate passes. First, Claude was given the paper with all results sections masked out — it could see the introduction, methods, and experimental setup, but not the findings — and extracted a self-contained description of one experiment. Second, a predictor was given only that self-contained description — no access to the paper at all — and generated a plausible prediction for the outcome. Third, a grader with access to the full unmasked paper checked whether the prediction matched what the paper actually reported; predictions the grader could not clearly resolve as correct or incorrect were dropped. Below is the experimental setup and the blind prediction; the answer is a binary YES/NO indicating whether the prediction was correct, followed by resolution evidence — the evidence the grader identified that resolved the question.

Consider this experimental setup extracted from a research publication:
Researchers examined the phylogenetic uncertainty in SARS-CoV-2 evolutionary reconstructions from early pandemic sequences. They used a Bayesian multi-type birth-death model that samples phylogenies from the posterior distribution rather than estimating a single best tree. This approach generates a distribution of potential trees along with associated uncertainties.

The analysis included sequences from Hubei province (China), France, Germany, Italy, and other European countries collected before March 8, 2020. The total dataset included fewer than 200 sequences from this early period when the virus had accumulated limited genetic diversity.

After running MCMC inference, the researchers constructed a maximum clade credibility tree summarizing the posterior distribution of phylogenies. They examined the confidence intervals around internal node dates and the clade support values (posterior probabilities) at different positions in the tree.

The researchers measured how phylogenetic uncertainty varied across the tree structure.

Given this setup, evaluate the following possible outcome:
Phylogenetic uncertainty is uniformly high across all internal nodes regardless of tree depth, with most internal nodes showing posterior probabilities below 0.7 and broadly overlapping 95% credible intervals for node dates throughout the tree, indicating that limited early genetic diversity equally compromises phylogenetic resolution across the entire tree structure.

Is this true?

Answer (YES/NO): NO